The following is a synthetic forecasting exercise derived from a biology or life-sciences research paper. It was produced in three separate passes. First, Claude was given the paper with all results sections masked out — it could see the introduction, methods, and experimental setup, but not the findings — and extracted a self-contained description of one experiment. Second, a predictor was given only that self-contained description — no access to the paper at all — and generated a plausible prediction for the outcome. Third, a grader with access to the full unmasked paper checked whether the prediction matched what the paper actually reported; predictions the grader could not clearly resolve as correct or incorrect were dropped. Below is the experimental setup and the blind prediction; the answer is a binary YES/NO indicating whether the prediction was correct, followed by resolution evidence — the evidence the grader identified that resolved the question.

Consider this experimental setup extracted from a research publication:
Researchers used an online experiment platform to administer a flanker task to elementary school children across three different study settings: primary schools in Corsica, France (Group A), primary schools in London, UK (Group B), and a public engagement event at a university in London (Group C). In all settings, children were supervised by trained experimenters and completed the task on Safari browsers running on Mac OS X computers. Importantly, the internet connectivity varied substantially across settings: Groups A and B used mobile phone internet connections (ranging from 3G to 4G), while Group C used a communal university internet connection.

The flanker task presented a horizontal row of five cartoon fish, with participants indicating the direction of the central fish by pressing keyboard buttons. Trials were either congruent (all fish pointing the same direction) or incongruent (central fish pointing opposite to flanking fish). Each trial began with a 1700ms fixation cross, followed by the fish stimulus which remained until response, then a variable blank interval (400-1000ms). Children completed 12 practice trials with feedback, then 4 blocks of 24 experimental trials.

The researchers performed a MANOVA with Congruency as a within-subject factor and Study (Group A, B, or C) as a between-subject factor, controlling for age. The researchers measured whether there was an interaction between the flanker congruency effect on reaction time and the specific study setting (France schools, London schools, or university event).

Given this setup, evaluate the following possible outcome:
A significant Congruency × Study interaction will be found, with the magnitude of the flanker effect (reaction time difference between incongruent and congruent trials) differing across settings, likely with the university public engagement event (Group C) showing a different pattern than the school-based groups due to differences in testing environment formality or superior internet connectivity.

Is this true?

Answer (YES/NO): NO